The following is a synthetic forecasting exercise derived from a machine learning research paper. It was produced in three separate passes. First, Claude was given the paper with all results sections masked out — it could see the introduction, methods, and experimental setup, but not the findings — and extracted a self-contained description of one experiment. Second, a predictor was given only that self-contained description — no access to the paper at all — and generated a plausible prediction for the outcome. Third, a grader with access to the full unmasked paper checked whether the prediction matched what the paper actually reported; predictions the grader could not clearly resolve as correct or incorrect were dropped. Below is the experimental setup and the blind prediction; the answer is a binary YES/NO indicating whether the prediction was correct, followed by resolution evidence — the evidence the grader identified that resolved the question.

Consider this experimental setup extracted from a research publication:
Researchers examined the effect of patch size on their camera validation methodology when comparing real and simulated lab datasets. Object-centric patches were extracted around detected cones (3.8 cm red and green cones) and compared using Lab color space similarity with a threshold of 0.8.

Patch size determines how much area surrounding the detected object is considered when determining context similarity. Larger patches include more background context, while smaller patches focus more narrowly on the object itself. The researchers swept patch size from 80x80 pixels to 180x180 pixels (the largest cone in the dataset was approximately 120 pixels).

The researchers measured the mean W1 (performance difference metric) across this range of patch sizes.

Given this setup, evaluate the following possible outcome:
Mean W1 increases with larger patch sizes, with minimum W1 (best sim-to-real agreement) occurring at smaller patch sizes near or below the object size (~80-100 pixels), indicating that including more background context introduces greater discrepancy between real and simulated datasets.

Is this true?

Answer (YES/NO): NO